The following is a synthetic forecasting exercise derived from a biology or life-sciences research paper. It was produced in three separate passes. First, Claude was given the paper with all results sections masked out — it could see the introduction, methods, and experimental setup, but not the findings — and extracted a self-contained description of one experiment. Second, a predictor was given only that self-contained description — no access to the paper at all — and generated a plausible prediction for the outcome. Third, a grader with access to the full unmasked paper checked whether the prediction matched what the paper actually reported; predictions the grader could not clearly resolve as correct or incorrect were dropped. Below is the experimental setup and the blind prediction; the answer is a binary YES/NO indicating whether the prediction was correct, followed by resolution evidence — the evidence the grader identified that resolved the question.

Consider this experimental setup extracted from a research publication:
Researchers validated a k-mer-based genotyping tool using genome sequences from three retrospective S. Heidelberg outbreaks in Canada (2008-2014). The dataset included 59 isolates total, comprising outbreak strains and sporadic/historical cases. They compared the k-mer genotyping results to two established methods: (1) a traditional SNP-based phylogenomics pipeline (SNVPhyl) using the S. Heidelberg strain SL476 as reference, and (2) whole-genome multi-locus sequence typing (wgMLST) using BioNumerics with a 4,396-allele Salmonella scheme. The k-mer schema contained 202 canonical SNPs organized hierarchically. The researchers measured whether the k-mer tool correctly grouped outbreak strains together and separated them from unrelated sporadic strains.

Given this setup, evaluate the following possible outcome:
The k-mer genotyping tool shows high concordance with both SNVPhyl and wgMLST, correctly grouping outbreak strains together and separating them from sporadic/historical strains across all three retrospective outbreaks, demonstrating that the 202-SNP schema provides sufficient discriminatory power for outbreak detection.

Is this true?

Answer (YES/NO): NO